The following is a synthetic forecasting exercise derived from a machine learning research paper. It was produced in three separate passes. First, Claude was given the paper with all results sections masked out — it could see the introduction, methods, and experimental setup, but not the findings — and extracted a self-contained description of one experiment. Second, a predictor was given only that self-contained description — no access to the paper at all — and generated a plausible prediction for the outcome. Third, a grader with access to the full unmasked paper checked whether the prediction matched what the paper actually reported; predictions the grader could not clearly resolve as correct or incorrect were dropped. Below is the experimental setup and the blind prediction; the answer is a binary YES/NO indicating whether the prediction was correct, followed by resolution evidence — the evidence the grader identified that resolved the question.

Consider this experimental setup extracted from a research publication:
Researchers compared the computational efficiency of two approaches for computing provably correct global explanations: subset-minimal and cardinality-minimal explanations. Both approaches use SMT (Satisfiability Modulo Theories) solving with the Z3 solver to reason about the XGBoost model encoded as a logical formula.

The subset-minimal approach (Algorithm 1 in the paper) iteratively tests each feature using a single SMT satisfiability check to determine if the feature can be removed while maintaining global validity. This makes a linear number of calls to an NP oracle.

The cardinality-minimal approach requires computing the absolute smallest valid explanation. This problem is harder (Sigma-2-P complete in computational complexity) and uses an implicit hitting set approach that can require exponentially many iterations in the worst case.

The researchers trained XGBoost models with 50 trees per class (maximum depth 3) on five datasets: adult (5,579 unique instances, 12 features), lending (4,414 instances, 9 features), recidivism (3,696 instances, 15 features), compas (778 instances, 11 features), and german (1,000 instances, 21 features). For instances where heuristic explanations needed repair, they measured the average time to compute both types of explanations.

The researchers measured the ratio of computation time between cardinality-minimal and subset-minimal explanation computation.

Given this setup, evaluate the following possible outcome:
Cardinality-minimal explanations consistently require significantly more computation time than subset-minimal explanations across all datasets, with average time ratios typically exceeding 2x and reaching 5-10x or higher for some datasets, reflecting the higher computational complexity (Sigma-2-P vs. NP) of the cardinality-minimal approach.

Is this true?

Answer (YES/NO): NO